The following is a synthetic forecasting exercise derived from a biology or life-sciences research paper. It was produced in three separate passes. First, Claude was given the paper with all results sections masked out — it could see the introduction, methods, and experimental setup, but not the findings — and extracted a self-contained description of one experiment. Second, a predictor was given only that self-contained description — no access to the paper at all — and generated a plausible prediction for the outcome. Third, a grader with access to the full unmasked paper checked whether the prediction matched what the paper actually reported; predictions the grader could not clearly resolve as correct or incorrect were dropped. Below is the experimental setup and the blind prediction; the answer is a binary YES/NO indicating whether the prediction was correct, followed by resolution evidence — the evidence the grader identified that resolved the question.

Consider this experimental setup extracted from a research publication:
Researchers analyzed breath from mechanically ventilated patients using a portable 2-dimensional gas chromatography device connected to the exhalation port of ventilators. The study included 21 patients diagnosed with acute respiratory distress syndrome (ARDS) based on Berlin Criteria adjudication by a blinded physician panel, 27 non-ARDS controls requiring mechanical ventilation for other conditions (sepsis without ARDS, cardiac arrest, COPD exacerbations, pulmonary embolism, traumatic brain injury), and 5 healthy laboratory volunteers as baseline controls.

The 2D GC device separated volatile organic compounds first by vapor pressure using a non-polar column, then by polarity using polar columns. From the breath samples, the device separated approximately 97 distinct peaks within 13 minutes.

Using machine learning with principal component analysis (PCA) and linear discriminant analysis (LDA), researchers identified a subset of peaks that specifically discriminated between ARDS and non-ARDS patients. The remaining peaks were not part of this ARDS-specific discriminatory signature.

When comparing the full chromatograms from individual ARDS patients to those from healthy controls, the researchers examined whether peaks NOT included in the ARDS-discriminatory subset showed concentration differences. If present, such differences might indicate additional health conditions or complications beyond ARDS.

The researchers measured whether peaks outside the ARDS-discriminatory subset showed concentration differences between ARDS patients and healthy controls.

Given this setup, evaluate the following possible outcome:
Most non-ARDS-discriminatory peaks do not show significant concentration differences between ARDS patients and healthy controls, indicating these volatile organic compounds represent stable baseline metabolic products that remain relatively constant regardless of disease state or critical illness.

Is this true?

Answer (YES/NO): NO